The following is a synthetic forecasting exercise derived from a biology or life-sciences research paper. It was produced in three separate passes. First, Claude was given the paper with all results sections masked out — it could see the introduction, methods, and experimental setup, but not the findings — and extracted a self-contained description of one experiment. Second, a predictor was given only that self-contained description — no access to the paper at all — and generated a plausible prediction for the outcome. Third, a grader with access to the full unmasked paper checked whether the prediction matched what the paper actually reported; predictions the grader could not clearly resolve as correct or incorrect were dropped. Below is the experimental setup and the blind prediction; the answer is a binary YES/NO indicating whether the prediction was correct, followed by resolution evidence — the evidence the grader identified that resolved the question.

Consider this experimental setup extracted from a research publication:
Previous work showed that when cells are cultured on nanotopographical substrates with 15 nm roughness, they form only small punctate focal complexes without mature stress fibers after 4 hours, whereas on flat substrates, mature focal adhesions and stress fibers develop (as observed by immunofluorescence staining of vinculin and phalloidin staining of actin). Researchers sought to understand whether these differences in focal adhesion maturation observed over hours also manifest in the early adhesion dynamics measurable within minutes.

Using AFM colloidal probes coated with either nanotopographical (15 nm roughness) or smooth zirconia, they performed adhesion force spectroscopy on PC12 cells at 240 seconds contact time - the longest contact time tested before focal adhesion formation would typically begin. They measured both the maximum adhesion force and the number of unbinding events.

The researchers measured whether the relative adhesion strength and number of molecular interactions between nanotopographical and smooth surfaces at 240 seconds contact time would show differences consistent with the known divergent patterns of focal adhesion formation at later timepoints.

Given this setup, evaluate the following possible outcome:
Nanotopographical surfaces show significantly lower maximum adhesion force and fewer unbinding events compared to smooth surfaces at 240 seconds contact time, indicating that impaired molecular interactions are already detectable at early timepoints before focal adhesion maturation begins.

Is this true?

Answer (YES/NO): NO